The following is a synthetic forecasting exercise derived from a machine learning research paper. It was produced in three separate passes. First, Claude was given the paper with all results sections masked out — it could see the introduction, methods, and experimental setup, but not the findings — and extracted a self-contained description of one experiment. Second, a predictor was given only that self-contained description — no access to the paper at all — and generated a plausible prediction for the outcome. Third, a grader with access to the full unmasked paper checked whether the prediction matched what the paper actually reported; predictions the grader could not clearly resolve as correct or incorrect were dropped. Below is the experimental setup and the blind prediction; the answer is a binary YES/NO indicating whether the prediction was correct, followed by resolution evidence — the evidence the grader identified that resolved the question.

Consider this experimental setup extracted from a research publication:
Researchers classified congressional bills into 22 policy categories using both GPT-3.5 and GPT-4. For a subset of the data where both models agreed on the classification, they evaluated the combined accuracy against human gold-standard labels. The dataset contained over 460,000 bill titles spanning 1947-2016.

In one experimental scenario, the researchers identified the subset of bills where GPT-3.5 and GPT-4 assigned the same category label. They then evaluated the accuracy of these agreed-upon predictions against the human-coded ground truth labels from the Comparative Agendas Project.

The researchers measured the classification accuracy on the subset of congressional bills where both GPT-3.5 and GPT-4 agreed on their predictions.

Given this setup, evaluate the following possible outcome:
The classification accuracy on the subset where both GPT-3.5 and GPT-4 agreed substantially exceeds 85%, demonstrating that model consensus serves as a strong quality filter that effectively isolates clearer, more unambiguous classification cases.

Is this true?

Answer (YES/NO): NO